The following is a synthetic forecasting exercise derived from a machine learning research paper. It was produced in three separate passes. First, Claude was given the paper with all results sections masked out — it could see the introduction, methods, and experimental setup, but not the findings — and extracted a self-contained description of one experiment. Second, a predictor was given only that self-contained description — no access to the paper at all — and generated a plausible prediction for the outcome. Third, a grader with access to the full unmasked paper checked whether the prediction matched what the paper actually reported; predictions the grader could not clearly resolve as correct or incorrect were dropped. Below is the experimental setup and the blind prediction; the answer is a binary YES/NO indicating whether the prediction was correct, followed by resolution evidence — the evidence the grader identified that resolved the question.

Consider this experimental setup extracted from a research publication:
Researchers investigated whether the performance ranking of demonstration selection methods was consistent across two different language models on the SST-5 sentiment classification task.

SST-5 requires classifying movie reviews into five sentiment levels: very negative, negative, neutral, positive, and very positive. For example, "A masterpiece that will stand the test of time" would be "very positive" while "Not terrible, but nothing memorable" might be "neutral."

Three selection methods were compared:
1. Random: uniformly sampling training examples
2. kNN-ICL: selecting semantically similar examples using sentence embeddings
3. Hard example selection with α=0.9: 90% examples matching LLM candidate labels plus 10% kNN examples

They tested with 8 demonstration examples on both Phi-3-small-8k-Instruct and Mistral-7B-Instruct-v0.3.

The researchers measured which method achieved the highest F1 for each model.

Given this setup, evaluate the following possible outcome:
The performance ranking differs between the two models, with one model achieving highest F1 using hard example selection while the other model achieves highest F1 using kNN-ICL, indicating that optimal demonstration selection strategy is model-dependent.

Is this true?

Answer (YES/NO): YES